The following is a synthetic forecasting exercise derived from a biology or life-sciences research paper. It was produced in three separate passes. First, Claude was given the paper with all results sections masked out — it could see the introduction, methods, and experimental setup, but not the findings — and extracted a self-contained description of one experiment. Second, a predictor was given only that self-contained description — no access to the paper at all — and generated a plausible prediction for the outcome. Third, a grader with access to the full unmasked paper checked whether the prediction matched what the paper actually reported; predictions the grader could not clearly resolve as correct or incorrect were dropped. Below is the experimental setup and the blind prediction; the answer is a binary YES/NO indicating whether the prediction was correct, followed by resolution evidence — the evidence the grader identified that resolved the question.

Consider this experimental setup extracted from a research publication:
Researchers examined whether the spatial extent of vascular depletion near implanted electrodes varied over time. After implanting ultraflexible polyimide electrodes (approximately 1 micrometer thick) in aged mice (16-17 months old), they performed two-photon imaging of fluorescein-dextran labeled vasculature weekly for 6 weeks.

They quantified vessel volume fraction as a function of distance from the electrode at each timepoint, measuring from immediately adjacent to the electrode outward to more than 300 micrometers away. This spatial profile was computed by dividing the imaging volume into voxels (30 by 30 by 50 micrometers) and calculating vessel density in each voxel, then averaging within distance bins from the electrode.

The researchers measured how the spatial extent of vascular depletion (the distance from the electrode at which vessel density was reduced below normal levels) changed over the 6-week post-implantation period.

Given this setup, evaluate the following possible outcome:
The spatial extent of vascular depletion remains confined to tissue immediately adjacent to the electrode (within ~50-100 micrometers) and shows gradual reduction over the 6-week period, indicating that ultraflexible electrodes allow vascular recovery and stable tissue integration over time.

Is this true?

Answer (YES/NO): NO